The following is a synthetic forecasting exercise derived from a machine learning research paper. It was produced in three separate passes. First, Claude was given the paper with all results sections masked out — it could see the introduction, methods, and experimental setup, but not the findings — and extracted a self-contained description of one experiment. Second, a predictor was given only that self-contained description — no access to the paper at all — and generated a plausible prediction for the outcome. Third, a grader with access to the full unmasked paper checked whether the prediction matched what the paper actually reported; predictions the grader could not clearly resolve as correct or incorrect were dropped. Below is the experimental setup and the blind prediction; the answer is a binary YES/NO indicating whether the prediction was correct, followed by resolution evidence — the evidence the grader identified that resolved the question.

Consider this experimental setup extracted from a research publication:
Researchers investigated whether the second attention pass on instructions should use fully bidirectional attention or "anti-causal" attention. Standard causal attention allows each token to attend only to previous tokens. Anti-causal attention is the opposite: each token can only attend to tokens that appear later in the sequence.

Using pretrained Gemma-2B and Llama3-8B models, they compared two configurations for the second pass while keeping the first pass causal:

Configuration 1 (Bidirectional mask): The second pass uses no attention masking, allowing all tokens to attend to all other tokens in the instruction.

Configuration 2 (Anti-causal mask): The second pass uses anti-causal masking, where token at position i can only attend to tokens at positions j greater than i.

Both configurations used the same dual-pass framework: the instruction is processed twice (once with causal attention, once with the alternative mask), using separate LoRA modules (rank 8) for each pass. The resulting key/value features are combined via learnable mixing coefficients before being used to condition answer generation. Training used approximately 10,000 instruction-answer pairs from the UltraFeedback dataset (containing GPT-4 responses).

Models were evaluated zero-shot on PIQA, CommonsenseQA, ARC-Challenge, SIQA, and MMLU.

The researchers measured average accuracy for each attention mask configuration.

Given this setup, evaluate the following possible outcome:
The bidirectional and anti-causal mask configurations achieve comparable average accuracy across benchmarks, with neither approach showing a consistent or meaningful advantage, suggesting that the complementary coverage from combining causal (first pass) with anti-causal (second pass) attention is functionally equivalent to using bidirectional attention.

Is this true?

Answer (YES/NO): NO